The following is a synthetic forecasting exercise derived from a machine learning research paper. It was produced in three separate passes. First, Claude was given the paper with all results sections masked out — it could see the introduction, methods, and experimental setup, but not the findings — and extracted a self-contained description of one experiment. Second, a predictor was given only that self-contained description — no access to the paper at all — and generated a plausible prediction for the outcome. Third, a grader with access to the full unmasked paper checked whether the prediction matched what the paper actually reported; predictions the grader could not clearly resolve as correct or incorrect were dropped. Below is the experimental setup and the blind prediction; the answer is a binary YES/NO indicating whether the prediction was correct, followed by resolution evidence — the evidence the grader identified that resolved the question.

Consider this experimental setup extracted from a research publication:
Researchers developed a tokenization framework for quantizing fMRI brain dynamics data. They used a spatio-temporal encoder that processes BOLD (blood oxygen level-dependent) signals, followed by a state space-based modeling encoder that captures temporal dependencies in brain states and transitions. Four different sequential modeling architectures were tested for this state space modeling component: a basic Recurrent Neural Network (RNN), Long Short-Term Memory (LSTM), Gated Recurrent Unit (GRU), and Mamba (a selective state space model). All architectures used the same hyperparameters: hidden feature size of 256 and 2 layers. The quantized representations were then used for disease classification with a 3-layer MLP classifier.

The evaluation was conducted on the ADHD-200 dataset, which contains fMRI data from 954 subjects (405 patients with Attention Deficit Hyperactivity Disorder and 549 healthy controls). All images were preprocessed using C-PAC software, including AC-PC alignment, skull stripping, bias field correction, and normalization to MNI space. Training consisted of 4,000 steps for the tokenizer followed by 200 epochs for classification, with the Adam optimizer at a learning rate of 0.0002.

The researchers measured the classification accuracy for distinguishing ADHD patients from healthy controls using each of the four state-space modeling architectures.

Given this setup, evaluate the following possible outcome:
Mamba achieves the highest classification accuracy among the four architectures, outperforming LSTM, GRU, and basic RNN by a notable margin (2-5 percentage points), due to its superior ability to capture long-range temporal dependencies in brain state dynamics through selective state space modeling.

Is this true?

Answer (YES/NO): NO